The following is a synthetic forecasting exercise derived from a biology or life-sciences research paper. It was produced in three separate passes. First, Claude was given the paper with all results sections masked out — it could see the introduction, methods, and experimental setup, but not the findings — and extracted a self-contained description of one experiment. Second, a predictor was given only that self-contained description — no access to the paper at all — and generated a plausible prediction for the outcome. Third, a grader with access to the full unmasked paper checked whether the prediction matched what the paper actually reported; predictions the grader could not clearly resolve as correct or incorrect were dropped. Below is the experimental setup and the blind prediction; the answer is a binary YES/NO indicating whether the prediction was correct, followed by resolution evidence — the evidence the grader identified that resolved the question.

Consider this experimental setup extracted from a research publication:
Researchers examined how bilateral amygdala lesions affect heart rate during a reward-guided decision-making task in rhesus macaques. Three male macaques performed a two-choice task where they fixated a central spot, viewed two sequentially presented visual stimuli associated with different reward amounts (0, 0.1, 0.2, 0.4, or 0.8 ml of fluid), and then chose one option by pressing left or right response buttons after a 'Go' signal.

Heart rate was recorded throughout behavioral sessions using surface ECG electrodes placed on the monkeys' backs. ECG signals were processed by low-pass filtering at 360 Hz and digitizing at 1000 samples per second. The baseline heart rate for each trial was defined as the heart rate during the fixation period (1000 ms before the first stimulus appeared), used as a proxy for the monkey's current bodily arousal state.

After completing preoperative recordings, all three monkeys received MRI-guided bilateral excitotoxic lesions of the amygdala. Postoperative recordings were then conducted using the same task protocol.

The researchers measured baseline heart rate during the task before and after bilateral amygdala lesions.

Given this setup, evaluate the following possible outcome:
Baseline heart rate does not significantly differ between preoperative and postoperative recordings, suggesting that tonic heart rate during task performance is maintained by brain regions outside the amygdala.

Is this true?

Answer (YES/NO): NO